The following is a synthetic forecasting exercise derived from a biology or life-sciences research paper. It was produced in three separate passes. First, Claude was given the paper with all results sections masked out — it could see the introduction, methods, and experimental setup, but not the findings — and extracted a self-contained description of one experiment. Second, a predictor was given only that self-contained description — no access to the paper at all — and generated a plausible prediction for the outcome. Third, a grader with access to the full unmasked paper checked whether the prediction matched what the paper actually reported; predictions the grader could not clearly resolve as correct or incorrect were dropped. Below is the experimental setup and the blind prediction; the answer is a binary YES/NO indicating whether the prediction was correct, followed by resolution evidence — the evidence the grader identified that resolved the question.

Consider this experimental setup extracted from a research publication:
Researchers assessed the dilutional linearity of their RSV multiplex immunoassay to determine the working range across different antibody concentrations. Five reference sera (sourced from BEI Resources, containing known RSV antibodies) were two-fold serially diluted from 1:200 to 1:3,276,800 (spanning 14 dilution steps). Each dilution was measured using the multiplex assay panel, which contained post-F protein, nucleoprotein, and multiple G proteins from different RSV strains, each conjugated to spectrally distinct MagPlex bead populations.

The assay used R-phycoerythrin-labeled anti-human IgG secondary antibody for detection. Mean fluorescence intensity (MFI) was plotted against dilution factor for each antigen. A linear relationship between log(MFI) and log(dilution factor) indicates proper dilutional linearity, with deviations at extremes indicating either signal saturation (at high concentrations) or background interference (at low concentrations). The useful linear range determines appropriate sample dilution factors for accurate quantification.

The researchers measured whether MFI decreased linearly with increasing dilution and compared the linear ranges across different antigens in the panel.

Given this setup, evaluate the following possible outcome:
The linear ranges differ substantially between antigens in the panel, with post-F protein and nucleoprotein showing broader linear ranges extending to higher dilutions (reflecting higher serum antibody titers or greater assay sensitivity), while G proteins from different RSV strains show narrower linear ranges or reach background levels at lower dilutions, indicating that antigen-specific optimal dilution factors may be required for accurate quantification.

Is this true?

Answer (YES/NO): NO